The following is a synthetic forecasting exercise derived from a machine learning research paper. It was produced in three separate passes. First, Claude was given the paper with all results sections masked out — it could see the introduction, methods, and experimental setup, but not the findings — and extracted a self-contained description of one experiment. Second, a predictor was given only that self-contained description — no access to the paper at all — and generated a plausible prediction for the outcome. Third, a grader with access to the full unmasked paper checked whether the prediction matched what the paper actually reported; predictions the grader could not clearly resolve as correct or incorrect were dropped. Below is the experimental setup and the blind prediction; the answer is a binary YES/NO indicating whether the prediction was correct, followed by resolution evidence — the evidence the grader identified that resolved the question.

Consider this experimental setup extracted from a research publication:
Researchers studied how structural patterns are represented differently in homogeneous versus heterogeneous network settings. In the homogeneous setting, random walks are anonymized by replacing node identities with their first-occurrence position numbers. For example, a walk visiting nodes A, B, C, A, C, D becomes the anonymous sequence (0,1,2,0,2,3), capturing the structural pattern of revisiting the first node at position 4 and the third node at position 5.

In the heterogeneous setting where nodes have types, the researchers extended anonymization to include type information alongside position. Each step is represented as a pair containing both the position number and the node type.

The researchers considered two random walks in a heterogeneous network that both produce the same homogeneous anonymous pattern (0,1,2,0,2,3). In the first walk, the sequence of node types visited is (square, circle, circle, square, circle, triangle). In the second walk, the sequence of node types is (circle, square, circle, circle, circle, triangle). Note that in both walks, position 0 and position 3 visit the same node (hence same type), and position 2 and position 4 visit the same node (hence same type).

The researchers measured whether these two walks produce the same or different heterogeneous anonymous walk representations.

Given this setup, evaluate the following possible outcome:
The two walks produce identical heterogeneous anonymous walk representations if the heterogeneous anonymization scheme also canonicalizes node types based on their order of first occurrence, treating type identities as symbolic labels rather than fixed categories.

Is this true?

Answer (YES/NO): NO